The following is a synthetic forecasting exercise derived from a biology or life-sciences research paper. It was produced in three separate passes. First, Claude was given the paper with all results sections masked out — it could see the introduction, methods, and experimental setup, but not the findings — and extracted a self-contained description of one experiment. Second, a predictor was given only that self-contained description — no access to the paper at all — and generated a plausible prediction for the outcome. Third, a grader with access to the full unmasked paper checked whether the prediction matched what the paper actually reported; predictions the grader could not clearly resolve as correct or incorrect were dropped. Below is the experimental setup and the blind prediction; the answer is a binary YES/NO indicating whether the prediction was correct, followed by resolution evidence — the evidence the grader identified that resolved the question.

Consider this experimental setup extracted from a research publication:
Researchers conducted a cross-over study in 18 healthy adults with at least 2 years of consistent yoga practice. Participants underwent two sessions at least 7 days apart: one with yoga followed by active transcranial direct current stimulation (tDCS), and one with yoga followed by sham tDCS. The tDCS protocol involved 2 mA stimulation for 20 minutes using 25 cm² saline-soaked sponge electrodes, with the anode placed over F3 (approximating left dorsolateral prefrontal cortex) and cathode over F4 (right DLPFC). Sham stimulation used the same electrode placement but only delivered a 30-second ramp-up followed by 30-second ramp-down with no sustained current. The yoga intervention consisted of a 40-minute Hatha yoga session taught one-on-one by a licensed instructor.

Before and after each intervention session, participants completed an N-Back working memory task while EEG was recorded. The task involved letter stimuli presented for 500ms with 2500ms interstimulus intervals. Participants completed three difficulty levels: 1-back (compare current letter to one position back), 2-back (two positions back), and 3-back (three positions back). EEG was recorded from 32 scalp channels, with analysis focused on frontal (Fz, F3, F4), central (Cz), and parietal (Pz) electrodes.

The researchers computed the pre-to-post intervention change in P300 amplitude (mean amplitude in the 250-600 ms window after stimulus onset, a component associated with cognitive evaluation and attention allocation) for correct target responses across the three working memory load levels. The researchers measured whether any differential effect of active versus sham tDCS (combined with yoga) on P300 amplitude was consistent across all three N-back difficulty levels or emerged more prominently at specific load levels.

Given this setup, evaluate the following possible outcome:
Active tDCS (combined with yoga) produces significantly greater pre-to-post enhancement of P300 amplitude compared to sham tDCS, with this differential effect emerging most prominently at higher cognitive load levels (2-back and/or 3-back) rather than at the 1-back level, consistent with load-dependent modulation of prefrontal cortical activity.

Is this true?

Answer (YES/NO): NO